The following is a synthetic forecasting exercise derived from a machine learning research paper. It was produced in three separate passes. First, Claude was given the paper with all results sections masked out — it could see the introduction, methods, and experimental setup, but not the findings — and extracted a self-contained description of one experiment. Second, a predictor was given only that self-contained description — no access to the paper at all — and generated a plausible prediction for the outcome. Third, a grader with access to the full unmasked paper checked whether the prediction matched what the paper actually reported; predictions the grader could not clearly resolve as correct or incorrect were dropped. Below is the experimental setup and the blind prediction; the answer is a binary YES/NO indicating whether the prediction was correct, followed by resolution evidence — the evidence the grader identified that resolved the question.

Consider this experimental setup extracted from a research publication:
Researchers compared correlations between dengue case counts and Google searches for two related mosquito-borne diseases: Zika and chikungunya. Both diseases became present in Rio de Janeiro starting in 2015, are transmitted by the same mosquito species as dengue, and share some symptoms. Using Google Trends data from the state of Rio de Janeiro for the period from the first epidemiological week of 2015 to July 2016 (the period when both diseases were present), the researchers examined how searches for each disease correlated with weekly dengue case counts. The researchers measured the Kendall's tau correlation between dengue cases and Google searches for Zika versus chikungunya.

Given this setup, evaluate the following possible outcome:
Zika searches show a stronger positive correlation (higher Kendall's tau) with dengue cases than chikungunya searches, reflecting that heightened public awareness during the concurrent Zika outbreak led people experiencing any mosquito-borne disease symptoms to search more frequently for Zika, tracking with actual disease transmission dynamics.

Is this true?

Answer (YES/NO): NO